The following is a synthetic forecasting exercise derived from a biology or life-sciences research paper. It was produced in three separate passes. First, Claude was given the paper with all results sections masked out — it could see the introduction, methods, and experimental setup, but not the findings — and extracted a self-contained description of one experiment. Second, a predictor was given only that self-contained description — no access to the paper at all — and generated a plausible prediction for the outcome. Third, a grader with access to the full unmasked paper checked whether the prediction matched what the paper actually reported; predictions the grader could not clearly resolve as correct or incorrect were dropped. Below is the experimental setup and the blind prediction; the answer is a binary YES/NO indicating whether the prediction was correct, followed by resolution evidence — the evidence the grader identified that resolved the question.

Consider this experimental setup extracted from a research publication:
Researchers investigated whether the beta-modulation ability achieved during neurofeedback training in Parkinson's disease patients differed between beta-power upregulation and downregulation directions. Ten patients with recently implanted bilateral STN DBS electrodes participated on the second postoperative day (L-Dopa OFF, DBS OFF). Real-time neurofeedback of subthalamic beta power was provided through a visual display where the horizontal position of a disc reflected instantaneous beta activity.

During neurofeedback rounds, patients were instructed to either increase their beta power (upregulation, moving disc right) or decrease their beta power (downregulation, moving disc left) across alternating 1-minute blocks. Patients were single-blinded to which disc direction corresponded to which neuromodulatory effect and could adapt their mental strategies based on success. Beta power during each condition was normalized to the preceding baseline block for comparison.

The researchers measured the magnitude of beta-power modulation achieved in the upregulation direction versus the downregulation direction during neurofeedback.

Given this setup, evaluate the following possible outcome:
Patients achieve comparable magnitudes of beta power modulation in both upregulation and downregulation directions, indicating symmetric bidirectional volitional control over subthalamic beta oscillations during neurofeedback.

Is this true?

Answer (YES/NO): NO